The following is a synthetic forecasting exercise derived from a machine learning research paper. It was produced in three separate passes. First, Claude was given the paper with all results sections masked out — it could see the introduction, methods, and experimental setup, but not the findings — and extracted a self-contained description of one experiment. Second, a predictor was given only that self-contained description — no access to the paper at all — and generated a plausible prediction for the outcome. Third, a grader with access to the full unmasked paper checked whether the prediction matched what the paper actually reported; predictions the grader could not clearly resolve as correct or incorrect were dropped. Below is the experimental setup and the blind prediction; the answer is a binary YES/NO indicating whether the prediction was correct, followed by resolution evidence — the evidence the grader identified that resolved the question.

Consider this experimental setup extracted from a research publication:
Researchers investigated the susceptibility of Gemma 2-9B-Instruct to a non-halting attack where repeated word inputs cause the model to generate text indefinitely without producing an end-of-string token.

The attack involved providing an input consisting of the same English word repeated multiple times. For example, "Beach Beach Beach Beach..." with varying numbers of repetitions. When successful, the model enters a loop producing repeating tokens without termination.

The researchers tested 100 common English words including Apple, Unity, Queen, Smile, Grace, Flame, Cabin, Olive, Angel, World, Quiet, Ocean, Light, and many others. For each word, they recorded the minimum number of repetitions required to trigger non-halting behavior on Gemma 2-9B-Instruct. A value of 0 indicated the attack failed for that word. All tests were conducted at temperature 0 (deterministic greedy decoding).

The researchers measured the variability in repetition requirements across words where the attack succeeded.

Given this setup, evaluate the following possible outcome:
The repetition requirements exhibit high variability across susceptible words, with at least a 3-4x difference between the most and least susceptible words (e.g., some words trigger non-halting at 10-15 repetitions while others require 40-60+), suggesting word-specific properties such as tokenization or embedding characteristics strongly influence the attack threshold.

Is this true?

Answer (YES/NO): NO